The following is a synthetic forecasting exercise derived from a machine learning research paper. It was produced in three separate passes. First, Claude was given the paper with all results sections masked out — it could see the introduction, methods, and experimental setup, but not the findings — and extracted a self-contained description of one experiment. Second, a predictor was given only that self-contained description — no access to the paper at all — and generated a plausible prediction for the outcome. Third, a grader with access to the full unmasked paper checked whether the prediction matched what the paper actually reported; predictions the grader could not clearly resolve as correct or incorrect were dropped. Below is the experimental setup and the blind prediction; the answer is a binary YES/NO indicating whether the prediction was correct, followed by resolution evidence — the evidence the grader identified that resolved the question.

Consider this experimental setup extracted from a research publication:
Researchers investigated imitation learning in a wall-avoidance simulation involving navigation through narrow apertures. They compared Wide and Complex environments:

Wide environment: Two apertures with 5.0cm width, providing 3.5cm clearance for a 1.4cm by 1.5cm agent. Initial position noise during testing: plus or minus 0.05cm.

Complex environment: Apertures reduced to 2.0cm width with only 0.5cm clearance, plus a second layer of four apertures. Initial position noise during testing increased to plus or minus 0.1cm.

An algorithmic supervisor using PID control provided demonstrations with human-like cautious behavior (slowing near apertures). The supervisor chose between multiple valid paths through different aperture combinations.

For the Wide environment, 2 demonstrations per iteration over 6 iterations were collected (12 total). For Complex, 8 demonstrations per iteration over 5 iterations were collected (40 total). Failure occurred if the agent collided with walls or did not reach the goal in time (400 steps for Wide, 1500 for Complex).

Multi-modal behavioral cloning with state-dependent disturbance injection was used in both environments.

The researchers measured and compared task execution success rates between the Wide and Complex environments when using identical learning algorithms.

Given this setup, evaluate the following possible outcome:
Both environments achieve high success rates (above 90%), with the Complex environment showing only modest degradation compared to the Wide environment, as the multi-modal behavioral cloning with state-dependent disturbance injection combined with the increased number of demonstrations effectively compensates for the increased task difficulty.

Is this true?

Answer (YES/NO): YES